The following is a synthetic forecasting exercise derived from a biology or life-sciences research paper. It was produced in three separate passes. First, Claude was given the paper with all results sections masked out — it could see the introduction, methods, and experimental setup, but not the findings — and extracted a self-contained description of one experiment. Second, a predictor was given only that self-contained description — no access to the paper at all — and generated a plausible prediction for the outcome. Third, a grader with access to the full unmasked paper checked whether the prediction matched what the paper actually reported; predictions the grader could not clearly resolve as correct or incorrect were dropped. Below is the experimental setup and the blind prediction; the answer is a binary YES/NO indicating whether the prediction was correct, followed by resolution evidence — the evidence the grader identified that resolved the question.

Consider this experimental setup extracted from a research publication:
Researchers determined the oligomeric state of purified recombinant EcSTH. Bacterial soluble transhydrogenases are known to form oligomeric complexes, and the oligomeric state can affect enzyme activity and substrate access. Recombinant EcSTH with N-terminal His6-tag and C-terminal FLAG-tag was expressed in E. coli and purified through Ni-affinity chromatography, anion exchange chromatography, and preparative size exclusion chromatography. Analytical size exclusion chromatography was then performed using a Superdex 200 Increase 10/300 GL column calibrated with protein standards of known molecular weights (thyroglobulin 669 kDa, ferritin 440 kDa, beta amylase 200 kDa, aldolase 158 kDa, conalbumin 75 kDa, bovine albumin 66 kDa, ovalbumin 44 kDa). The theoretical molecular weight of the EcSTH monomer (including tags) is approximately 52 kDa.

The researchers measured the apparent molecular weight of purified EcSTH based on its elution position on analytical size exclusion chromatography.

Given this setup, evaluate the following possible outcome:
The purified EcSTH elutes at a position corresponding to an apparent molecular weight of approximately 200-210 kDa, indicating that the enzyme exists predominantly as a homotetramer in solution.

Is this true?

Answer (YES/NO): NO